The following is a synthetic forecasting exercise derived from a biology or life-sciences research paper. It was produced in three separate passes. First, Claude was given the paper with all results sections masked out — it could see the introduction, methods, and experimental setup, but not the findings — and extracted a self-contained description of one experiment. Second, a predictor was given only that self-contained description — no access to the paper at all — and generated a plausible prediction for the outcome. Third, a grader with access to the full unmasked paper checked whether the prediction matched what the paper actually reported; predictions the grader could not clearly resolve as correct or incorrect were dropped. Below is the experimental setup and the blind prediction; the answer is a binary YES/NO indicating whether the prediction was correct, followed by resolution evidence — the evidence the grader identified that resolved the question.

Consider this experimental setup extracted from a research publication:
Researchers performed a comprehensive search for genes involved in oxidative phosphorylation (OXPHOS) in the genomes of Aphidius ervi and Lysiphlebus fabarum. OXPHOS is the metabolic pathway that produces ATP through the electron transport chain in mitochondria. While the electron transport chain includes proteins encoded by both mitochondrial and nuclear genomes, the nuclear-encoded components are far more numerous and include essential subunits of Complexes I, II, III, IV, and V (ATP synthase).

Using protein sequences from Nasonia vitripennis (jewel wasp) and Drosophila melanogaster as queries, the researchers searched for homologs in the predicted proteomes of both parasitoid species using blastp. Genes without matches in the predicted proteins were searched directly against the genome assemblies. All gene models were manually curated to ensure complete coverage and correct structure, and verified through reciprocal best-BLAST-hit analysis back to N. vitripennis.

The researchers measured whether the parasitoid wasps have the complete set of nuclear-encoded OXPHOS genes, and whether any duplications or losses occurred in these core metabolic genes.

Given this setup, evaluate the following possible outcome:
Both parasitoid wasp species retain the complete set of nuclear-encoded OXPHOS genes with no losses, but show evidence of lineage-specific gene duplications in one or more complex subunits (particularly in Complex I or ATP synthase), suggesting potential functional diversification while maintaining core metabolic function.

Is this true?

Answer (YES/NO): NO